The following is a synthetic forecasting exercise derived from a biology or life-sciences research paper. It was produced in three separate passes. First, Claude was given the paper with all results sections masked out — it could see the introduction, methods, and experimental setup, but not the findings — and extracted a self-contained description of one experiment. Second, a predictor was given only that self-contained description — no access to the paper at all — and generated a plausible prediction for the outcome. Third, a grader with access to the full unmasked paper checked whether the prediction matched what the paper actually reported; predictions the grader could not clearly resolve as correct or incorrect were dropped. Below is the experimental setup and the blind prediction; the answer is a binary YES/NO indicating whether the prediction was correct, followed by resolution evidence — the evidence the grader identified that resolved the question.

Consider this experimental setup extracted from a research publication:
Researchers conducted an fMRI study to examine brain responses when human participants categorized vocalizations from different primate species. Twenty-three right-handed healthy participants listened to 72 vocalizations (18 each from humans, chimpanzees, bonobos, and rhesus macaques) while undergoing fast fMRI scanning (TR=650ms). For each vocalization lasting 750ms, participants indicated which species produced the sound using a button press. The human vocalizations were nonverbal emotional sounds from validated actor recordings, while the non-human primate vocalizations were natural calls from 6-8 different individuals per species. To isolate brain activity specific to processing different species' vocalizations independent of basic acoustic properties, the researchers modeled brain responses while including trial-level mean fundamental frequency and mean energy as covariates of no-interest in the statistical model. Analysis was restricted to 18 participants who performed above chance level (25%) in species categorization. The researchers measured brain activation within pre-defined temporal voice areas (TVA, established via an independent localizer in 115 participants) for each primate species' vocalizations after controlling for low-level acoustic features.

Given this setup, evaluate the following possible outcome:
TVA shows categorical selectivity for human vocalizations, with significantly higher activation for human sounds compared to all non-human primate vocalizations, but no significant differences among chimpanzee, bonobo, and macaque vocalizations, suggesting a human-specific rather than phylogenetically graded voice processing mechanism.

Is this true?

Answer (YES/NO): NO